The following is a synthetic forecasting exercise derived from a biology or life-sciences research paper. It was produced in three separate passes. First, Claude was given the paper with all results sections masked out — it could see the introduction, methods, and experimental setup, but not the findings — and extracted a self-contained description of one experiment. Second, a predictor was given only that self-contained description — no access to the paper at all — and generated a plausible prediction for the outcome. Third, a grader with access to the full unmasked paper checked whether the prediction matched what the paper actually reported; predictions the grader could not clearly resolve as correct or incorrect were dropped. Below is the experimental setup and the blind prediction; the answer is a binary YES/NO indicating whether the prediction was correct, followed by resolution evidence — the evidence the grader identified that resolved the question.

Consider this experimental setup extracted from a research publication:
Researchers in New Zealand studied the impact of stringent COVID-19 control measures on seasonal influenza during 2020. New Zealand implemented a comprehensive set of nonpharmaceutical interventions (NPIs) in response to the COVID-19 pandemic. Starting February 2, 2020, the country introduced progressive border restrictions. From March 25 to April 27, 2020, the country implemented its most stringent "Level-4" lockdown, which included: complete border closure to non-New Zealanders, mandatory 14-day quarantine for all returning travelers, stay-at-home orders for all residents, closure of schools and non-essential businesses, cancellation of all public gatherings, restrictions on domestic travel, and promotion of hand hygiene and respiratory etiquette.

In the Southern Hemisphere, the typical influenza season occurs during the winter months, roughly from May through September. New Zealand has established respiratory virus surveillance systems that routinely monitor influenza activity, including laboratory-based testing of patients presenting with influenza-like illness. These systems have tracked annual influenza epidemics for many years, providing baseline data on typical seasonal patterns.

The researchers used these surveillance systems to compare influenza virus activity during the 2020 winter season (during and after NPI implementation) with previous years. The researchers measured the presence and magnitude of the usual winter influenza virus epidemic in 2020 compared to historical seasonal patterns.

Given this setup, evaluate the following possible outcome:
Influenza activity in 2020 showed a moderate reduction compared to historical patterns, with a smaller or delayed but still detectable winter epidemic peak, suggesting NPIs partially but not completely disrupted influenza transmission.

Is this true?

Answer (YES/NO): NO